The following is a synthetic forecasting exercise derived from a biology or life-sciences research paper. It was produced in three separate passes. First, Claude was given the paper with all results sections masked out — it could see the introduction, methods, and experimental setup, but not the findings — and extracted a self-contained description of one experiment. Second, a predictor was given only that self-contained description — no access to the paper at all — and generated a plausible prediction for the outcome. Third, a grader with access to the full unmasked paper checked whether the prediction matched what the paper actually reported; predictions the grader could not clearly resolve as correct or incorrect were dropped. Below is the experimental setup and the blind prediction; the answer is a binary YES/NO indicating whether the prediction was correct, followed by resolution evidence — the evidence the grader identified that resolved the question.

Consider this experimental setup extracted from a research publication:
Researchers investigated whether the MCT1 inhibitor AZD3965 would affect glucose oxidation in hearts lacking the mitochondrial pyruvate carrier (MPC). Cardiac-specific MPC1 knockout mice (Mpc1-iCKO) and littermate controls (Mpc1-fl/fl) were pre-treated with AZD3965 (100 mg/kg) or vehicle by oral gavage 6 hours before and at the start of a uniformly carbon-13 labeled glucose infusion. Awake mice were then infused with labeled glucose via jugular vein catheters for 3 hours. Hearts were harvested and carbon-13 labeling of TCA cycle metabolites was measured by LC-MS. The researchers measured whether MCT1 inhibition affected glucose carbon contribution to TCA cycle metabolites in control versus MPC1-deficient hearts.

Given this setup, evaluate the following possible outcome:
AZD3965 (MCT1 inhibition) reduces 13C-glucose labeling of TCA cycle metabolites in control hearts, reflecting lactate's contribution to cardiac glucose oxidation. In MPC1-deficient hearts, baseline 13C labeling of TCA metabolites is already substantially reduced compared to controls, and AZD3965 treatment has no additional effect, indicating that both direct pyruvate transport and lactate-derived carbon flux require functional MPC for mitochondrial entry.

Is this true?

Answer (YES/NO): NO